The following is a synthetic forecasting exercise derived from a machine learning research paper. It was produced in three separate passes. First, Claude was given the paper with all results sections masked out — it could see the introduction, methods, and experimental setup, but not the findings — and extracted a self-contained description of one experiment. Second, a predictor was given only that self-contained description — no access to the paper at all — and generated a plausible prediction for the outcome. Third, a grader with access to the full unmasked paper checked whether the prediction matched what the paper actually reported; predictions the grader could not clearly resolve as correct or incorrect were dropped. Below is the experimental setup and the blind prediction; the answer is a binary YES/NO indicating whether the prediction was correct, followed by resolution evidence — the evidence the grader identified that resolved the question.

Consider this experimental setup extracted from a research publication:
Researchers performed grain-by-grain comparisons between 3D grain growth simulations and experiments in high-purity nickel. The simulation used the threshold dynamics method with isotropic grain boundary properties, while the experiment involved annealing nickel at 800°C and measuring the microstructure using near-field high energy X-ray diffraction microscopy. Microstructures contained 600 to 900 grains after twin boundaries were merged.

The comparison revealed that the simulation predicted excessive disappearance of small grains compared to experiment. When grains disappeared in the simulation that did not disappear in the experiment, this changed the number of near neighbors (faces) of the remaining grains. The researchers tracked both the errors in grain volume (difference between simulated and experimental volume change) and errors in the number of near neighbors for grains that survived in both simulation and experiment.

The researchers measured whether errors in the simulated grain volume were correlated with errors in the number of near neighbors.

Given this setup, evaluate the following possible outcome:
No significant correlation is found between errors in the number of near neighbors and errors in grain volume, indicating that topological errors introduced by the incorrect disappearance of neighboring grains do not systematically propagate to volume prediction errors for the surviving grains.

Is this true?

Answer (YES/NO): NO